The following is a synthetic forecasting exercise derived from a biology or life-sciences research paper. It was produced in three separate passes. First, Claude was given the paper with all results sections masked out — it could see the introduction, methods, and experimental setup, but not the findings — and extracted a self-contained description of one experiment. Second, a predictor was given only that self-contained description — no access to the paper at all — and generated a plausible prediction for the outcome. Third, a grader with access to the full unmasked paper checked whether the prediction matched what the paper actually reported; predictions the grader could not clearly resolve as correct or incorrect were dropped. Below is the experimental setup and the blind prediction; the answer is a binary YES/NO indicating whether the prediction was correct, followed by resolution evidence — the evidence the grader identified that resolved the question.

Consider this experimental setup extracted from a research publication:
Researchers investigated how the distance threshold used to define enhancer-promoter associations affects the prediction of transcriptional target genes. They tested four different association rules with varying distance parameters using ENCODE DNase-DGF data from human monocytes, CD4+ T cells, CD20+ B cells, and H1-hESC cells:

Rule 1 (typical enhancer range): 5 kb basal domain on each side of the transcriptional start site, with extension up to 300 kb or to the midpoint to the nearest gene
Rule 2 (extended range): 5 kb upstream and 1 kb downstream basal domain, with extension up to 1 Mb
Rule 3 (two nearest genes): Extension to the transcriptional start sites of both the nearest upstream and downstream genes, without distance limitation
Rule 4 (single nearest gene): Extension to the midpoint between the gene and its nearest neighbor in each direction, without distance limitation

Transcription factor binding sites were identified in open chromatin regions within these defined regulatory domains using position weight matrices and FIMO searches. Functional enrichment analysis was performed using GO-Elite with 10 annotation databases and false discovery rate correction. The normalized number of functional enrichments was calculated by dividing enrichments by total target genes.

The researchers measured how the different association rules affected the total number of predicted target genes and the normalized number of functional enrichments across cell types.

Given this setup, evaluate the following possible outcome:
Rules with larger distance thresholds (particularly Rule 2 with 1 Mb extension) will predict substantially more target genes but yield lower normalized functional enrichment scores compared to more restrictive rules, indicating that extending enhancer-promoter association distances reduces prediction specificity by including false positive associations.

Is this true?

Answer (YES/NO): NO